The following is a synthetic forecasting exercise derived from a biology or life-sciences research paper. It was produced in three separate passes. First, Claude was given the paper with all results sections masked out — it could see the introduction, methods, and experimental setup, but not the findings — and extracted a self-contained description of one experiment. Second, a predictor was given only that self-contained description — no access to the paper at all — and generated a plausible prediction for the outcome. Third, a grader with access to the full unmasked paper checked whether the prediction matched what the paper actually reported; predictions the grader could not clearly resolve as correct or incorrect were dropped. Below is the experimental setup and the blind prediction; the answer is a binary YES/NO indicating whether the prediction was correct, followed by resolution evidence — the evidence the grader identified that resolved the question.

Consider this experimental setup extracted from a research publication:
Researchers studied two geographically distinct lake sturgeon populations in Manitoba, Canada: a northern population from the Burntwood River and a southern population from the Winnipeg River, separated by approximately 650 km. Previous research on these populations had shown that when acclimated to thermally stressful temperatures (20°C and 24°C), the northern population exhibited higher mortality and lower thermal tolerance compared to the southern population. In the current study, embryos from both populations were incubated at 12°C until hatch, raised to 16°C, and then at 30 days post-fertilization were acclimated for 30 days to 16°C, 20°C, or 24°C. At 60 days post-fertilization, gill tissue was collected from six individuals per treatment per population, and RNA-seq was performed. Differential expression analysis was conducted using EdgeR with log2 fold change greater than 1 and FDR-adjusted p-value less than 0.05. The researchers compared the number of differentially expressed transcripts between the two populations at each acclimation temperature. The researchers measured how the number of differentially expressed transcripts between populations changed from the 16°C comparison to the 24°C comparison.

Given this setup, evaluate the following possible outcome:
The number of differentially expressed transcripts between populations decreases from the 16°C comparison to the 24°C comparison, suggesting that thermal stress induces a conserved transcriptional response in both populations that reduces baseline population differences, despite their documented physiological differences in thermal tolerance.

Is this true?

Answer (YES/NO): NO